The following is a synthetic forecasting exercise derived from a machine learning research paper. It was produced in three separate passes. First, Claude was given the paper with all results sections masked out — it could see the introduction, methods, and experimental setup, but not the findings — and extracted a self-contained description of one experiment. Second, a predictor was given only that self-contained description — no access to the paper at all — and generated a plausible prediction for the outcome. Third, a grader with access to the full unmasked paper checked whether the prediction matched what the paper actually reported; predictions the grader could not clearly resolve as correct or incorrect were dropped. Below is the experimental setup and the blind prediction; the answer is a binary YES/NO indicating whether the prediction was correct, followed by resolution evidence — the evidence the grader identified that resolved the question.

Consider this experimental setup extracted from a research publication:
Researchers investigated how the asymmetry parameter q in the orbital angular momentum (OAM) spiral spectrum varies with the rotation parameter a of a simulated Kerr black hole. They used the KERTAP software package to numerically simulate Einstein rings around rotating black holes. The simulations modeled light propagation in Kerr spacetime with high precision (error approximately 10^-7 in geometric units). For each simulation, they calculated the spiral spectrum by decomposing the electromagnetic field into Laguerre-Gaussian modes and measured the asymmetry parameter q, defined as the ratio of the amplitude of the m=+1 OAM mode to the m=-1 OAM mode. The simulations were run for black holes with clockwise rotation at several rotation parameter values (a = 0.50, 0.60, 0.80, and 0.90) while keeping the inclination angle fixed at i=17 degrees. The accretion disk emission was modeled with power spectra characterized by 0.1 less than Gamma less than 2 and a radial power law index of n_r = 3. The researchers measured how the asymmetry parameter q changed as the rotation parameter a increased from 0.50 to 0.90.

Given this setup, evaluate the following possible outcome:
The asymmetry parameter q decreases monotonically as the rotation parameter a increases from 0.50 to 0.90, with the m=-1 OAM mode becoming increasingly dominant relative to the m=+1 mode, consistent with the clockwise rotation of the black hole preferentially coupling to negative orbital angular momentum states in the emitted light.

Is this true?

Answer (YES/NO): NO